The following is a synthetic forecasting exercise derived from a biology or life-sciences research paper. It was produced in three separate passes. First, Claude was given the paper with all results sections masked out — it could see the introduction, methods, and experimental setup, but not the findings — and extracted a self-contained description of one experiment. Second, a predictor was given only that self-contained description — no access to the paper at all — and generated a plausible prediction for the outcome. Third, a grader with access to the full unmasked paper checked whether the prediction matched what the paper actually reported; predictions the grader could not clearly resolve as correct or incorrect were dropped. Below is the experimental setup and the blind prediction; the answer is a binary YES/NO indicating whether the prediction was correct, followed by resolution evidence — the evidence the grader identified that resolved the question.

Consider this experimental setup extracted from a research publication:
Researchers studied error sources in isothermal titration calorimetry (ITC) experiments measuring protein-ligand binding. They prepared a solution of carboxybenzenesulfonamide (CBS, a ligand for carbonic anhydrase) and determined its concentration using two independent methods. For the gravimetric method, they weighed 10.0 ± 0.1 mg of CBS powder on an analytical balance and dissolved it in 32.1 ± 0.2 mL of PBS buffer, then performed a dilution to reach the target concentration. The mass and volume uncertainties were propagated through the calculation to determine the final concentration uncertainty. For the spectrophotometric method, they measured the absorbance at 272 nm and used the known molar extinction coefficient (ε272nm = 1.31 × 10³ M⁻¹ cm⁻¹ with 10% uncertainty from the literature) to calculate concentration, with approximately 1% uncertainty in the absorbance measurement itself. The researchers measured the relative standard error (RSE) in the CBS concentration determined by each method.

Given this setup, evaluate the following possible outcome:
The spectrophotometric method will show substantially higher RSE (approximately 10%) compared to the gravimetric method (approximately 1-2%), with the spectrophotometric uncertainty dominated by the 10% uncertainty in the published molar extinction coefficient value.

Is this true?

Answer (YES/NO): YES